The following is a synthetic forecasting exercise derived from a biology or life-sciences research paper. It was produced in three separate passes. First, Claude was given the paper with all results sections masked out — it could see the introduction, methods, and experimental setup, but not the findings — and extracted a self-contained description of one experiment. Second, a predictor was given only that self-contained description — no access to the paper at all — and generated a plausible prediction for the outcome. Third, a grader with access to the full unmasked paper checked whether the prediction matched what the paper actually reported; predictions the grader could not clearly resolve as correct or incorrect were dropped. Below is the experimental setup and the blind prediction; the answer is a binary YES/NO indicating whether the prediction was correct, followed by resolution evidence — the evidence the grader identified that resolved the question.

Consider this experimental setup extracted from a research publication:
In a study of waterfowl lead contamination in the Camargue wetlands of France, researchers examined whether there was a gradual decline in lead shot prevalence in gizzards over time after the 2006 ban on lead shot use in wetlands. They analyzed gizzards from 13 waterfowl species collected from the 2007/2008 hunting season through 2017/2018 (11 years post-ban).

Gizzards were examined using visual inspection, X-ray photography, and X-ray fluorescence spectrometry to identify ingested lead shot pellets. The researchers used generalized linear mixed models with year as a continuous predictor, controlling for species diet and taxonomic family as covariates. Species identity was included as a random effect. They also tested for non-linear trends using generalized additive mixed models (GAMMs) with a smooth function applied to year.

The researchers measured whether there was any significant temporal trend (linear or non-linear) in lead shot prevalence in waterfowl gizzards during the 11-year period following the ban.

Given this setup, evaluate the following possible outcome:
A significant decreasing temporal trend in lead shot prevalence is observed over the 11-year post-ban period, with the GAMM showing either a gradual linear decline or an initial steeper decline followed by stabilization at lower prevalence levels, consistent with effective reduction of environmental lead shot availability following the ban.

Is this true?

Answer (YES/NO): NO